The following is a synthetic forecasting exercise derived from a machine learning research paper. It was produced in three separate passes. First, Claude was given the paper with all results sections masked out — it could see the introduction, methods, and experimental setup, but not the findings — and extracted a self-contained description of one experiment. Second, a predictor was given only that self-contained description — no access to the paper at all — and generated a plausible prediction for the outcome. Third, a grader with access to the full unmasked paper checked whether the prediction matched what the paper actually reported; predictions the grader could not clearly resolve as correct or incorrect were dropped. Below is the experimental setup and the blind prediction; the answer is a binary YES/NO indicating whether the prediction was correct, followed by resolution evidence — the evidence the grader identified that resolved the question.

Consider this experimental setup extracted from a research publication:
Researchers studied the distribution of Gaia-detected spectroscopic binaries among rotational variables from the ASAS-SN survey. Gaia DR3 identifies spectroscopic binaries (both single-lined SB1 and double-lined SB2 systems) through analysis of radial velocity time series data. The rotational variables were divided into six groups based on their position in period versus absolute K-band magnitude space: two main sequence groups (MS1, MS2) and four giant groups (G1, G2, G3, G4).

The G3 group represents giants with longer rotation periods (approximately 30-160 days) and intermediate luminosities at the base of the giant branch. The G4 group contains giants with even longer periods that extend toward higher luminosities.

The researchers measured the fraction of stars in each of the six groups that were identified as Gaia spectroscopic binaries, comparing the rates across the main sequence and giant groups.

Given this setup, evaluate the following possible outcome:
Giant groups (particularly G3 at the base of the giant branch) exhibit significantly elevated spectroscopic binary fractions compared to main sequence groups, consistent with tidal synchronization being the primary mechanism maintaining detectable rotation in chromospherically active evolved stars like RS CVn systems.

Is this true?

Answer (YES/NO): YES